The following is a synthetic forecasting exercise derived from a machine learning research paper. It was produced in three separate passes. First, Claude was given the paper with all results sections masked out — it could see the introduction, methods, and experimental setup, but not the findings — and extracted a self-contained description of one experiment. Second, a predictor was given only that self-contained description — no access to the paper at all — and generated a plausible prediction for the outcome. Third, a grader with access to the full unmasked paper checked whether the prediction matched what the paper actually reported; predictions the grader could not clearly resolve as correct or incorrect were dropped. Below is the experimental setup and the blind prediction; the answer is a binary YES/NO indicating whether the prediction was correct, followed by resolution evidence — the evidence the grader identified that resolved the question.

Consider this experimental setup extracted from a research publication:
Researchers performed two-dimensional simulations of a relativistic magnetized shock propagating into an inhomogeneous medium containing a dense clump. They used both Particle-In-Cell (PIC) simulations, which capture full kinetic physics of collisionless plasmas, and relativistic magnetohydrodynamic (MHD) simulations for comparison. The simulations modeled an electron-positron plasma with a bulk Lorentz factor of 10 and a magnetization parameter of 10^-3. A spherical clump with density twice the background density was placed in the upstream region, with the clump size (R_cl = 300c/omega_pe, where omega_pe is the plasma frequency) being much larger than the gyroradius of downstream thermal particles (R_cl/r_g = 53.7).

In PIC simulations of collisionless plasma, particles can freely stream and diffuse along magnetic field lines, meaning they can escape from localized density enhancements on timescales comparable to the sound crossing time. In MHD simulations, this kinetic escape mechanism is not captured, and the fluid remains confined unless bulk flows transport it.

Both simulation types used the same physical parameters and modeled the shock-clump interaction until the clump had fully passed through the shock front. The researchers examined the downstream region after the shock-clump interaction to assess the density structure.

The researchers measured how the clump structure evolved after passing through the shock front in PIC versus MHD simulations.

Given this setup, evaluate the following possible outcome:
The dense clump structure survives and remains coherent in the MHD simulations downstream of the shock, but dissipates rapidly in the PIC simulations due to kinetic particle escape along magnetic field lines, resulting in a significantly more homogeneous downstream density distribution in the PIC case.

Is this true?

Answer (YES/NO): YES